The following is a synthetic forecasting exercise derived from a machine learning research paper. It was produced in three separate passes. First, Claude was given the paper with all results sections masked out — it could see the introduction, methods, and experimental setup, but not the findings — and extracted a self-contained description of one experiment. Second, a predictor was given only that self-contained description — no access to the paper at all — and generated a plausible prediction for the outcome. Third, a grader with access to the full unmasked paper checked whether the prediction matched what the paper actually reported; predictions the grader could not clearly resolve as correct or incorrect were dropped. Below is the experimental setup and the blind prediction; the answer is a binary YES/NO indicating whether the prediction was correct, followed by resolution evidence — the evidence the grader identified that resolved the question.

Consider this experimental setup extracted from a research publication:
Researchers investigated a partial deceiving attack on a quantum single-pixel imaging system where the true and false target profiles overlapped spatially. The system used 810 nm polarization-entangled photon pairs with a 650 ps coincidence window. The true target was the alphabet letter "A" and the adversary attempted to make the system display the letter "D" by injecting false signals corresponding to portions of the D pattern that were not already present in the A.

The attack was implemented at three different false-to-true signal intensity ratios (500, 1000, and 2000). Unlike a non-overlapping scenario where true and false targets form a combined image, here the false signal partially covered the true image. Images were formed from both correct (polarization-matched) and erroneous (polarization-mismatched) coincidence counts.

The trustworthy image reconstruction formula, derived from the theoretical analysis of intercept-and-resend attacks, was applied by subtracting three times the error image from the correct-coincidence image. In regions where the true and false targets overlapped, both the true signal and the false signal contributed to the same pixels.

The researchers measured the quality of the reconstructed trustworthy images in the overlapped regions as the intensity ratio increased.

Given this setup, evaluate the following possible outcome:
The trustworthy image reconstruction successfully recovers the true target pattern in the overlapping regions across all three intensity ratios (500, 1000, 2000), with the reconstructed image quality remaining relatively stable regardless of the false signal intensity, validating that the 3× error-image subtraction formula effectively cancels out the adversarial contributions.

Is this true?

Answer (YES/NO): NO